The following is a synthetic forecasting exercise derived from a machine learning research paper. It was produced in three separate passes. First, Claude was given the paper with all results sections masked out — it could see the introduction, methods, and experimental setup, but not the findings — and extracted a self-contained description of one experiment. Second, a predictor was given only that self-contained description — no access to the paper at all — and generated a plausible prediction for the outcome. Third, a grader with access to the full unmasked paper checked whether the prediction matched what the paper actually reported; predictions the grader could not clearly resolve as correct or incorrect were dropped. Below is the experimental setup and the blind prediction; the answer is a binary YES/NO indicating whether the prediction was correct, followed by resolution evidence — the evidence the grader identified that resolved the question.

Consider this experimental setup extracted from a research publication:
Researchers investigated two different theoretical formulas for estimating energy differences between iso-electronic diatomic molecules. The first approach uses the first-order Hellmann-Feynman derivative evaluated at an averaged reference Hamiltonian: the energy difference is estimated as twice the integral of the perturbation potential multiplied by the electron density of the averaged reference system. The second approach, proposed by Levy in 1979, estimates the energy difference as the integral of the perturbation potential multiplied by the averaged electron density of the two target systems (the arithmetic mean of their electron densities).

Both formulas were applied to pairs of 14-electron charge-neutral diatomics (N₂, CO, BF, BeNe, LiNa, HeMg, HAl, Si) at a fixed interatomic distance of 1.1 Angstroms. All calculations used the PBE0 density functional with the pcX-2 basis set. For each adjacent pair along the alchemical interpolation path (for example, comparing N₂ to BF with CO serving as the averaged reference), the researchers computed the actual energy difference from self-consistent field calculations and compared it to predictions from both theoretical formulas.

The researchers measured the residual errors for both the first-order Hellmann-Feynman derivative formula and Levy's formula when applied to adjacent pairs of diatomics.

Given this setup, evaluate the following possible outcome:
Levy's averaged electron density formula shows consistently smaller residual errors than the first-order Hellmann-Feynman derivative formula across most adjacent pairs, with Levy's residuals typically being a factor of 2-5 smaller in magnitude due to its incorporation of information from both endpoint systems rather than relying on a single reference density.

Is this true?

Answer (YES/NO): NO